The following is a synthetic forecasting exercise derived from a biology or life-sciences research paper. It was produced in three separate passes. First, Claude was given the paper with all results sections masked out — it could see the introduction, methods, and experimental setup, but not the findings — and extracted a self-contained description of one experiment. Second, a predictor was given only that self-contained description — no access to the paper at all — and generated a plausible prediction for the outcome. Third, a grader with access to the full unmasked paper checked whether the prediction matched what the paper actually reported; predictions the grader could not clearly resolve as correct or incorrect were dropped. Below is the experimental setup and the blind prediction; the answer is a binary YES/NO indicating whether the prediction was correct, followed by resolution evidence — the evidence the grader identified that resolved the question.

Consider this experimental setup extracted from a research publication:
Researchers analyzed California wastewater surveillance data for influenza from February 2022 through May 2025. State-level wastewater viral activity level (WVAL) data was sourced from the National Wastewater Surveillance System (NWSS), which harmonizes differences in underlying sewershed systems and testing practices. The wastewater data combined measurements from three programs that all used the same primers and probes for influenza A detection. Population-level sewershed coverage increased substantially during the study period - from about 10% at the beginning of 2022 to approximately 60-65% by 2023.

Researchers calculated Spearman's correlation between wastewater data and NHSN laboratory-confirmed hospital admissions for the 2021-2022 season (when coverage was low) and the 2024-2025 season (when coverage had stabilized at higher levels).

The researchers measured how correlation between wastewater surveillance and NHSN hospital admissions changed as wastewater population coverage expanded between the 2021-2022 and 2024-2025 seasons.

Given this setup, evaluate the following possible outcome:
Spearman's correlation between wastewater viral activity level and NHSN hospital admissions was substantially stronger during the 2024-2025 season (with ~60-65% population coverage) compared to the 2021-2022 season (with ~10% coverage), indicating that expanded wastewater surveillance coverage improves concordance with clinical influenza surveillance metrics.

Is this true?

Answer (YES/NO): YES